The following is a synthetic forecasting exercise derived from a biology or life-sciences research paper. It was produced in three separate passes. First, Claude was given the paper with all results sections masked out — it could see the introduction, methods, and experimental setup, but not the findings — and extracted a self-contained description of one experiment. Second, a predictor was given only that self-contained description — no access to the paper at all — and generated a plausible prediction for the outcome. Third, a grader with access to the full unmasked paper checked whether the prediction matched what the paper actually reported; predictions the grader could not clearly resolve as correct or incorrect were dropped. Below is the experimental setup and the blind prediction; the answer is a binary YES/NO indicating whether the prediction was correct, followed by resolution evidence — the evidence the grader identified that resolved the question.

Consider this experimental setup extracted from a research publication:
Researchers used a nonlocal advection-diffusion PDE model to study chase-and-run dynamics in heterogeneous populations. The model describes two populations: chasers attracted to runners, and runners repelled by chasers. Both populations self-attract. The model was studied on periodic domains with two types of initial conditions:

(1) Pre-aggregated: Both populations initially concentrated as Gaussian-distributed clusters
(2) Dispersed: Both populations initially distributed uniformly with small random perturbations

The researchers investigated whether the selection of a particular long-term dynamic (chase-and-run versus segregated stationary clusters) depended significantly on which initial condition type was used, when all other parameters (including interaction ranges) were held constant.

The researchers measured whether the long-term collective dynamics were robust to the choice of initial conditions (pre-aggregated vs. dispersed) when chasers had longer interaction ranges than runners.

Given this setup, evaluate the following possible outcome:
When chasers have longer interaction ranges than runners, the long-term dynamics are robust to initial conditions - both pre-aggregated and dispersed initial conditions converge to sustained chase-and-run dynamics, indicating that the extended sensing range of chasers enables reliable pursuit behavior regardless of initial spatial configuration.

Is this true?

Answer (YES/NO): YES